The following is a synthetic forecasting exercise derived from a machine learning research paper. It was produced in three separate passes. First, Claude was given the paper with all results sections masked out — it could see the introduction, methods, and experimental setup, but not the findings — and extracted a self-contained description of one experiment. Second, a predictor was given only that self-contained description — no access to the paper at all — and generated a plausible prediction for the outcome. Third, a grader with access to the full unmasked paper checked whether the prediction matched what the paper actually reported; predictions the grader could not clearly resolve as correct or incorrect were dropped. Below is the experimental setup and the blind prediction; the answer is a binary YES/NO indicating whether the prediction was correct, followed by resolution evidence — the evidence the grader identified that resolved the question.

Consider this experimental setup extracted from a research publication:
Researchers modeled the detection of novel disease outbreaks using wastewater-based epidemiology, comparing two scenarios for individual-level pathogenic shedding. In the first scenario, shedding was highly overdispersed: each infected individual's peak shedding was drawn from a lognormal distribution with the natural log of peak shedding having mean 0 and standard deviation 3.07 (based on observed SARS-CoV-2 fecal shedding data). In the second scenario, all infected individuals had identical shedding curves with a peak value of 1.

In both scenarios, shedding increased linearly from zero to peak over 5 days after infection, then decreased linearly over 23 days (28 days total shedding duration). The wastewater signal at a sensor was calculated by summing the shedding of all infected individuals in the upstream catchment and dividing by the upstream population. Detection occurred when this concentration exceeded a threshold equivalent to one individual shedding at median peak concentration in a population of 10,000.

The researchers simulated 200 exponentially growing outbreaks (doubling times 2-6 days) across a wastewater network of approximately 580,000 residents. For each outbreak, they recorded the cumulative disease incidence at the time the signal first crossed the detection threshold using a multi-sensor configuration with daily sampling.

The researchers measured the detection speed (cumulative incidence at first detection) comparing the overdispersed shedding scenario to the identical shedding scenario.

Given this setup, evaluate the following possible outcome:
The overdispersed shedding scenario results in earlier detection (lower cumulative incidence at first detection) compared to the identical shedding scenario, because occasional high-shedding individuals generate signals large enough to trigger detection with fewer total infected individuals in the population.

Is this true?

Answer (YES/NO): YES